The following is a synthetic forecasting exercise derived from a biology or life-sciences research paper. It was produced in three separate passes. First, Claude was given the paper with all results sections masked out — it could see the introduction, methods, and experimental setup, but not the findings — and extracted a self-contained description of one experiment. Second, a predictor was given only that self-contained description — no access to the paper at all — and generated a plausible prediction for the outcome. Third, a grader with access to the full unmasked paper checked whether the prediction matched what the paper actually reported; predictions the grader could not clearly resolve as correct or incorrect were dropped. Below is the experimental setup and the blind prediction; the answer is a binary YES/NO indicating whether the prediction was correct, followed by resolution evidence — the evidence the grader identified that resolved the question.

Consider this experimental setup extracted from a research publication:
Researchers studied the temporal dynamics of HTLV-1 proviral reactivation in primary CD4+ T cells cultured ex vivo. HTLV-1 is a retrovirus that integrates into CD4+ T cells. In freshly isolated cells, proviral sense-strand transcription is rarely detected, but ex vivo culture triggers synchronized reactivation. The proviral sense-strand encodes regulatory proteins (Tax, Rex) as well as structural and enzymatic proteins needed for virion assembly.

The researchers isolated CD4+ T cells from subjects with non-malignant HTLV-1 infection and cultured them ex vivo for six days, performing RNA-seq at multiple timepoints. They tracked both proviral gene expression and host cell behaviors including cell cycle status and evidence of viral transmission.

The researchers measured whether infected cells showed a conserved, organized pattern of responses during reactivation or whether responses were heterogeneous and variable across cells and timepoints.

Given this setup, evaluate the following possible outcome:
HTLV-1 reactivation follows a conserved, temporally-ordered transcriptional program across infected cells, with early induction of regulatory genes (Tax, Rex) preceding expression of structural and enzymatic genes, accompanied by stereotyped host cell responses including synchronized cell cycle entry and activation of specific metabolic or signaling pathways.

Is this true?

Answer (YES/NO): YES